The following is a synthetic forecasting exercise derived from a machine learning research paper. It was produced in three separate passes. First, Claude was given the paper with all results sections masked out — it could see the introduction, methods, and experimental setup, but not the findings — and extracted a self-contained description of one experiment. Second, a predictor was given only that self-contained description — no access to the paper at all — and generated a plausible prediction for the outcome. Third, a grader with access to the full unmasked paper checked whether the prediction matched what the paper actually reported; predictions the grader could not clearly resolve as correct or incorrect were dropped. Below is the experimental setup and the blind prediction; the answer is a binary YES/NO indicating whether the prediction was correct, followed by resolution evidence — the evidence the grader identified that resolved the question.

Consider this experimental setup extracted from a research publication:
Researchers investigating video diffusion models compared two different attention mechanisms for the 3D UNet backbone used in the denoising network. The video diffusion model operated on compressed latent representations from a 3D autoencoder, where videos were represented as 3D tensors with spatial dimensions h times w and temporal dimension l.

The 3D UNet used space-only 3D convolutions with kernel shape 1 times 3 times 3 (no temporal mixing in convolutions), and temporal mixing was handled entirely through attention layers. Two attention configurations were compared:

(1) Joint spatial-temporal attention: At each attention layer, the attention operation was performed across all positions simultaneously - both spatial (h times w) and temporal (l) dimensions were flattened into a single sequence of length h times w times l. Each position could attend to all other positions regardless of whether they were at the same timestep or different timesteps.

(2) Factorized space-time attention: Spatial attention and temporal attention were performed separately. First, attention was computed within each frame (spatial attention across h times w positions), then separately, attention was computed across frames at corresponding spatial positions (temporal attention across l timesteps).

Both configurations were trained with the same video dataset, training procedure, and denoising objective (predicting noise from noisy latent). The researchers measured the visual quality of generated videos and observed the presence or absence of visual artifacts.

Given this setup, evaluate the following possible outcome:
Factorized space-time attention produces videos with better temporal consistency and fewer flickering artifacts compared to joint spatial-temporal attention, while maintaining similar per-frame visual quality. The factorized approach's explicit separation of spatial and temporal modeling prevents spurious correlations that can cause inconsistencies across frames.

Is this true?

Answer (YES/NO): NO